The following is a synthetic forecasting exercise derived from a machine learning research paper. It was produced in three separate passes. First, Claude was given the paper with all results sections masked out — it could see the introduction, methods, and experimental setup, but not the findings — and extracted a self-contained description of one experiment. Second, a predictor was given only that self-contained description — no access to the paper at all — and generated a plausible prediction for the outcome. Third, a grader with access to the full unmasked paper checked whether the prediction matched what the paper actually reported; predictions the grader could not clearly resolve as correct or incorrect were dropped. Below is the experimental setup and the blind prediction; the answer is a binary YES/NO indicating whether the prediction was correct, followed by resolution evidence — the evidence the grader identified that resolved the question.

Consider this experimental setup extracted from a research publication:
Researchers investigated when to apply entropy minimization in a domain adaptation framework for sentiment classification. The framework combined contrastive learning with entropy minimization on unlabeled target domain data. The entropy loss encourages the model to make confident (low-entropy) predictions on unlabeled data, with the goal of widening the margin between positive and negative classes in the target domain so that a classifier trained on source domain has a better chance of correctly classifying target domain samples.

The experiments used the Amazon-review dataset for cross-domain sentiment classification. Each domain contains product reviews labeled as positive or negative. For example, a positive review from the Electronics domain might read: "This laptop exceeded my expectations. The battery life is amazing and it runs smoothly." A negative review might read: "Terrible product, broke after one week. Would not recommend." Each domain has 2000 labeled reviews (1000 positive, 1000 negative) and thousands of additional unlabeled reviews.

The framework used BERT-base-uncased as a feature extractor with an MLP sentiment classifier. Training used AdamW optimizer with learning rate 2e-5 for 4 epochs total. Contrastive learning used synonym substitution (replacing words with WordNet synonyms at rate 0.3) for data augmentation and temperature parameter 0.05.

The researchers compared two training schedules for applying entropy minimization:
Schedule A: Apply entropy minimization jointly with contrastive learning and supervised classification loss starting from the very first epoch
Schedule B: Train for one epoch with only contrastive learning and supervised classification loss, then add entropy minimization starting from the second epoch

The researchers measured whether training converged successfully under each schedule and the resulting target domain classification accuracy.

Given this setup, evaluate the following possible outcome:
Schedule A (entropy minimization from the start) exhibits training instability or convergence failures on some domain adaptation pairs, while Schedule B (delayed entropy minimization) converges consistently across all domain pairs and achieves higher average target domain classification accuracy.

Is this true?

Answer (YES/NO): NO